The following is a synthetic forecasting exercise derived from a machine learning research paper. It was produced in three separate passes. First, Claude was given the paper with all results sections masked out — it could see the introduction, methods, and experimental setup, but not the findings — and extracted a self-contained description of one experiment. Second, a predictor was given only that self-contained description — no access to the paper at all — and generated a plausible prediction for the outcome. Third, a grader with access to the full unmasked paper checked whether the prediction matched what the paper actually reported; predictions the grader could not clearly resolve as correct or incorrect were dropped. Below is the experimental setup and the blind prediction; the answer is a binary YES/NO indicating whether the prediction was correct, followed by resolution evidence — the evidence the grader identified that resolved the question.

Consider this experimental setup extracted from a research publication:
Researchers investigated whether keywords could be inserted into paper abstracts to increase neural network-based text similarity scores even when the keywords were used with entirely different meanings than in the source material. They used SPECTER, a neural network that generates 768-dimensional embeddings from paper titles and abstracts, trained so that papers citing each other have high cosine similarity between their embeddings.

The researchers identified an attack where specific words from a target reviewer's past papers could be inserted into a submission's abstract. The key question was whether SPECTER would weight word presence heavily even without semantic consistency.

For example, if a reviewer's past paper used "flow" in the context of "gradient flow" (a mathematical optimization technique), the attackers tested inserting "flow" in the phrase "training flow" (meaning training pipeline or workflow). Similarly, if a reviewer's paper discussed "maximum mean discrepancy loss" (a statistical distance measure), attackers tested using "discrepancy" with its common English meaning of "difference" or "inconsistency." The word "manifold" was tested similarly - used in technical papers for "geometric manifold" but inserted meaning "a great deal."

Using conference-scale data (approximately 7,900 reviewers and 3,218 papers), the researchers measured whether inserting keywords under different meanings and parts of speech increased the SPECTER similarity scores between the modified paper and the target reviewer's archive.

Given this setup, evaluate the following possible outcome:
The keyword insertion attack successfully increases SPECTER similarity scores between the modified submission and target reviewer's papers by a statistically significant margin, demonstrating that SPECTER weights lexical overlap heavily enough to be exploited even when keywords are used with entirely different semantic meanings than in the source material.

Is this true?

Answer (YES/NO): YES